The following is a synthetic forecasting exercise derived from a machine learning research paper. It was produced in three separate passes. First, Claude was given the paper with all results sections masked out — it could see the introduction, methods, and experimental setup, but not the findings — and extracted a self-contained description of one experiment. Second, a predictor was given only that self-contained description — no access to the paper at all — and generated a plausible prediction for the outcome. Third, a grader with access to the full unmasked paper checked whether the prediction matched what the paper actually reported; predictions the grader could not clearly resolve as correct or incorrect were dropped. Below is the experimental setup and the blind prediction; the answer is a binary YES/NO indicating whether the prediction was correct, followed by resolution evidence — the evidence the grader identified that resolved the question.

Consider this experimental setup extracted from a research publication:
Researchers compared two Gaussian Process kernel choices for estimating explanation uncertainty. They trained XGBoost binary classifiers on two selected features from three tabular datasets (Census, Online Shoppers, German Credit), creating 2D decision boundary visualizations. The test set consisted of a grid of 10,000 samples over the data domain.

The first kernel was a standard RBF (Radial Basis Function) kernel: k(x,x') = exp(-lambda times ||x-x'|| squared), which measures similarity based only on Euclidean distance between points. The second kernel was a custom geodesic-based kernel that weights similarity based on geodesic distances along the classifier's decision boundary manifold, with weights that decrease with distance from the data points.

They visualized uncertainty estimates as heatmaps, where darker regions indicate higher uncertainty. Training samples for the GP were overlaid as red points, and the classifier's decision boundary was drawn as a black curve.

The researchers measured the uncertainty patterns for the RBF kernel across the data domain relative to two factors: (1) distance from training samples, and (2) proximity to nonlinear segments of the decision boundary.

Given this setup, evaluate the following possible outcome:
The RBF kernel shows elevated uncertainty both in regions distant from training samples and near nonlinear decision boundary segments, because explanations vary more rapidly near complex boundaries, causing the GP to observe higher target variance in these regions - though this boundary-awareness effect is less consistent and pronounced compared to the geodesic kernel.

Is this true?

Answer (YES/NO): NO